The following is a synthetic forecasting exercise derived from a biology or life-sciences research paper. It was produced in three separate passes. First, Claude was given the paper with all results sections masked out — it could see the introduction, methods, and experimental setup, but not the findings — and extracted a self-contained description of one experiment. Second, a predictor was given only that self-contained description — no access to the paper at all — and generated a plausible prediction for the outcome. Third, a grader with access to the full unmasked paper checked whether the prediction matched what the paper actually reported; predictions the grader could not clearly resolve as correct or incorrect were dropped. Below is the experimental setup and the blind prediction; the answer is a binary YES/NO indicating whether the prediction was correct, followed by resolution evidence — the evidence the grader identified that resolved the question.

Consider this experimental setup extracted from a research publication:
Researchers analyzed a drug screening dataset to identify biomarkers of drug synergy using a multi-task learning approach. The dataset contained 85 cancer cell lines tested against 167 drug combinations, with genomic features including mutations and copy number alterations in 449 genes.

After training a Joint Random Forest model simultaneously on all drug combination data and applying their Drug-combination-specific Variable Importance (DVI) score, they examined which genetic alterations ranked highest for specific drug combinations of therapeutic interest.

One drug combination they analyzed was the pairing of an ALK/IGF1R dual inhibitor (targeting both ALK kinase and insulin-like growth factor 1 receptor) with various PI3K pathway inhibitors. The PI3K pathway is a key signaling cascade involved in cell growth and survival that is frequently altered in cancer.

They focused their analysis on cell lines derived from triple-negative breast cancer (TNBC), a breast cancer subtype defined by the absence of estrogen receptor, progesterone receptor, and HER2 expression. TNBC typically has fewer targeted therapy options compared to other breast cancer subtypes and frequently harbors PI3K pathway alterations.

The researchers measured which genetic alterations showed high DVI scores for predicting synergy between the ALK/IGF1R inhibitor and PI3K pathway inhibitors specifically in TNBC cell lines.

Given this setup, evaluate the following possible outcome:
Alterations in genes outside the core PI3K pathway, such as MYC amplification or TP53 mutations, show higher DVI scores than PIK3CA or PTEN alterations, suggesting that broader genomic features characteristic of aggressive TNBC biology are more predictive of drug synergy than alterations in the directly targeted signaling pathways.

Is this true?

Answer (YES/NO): NO